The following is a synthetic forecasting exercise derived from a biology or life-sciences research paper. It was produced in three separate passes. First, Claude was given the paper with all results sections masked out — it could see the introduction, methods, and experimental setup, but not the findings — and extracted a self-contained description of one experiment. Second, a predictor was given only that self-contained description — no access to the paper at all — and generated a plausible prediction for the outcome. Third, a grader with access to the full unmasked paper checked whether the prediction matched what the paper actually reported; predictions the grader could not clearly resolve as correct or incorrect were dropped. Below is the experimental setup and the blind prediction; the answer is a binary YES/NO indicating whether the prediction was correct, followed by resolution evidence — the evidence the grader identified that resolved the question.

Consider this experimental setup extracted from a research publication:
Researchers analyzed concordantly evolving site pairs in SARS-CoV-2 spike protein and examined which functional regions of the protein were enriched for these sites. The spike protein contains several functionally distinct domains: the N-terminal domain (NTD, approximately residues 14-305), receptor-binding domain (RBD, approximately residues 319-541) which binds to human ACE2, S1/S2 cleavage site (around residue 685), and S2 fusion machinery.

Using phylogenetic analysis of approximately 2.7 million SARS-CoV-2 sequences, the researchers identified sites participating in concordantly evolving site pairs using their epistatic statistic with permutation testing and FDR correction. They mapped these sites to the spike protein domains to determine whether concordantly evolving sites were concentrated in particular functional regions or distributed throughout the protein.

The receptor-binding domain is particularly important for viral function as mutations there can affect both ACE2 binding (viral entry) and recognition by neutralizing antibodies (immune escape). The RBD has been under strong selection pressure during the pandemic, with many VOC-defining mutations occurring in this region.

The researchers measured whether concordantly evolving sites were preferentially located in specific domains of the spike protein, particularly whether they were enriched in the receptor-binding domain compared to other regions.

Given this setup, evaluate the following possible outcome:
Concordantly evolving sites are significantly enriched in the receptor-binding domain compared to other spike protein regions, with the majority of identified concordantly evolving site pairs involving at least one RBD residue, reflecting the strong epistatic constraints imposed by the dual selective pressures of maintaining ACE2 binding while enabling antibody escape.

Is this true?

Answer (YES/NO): NO